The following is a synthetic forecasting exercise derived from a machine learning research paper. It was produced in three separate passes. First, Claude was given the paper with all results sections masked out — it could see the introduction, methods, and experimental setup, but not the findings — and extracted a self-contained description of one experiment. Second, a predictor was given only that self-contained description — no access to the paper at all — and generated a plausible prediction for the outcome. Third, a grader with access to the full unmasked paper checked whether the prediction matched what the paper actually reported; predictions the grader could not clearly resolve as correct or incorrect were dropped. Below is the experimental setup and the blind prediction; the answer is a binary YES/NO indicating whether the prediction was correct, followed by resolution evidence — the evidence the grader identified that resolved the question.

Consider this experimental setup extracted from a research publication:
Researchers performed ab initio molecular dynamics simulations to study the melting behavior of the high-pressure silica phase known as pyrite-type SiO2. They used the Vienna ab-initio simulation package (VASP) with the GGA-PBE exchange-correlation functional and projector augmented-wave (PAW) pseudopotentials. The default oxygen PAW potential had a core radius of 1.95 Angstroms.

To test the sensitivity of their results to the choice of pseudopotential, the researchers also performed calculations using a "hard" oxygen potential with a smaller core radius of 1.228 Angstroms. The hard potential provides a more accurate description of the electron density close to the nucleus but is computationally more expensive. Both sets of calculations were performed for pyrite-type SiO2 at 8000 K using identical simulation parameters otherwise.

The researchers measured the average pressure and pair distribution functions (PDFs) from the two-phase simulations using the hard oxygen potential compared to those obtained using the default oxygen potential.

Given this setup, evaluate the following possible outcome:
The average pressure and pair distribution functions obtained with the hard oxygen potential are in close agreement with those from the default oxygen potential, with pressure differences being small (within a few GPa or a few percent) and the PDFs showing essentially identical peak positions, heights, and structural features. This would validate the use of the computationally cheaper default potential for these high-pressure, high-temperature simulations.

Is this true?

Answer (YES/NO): YES